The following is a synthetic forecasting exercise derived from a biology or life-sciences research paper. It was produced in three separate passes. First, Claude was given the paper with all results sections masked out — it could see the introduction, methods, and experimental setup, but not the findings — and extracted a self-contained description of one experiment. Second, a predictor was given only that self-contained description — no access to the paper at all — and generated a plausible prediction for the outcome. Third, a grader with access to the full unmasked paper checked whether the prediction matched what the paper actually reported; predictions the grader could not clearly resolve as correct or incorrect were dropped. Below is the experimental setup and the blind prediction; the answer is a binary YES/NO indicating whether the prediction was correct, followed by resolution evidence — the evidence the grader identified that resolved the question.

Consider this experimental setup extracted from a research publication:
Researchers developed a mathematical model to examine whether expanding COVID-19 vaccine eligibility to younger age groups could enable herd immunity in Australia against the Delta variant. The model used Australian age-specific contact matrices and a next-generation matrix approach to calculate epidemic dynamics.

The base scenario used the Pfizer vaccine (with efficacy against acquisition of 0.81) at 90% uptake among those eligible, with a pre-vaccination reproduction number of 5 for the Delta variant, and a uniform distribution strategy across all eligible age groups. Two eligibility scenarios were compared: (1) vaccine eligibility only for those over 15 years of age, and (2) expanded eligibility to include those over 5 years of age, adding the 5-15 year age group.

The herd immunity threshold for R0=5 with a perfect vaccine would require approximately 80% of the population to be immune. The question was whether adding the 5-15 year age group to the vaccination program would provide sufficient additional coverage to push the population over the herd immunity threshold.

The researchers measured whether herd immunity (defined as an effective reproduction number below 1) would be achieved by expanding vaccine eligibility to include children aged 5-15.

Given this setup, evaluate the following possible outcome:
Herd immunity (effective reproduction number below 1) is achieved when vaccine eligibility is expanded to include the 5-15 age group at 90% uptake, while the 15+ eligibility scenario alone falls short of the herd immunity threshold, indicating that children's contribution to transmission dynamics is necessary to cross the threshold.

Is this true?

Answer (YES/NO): NO